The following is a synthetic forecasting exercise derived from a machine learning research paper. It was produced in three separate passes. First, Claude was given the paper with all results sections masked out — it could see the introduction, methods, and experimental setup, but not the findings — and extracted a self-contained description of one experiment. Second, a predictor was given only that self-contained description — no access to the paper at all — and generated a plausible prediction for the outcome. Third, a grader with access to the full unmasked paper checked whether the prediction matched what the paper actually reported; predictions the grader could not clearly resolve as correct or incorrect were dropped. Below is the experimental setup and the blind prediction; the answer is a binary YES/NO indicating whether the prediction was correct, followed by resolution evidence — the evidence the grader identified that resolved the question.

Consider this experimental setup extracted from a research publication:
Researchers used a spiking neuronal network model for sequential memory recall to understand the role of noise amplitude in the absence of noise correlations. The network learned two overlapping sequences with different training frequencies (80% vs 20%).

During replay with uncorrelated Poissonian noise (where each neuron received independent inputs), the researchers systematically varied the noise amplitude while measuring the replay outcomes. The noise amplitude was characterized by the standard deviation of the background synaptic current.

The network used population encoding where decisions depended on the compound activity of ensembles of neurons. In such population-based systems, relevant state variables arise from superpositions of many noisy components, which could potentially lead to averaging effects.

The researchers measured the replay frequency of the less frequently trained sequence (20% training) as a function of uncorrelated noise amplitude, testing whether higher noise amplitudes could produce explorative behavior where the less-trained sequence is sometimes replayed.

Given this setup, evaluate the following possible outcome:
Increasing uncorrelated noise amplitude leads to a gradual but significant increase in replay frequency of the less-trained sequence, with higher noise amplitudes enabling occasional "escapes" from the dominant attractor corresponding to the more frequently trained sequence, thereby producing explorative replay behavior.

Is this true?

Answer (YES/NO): NO